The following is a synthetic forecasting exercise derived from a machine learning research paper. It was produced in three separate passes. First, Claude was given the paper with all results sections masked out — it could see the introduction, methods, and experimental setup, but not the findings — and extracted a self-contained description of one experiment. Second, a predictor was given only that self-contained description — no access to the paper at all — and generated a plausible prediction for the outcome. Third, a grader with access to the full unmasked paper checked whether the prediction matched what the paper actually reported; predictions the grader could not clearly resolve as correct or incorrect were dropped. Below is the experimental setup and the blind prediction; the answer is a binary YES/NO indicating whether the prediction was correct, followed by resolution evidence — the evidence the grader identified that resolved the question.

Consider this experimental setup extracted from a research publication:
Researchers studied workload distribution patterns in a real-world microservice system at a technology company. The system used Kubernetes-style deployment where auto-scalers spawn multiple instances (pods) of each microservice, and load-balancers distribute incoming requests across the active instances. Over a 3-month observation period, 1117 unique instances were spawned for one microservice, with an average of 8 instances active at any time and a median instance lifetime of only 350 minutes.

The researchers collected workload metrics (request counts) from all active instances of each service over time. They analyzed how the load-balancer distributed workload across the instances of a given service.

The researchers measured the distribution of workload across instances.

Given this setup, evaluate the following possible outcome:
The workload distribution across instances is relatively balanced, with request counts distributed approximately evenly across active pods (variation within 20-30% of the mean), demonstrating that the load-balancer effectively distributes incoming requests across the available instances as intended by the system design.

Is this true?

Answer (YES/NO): YES